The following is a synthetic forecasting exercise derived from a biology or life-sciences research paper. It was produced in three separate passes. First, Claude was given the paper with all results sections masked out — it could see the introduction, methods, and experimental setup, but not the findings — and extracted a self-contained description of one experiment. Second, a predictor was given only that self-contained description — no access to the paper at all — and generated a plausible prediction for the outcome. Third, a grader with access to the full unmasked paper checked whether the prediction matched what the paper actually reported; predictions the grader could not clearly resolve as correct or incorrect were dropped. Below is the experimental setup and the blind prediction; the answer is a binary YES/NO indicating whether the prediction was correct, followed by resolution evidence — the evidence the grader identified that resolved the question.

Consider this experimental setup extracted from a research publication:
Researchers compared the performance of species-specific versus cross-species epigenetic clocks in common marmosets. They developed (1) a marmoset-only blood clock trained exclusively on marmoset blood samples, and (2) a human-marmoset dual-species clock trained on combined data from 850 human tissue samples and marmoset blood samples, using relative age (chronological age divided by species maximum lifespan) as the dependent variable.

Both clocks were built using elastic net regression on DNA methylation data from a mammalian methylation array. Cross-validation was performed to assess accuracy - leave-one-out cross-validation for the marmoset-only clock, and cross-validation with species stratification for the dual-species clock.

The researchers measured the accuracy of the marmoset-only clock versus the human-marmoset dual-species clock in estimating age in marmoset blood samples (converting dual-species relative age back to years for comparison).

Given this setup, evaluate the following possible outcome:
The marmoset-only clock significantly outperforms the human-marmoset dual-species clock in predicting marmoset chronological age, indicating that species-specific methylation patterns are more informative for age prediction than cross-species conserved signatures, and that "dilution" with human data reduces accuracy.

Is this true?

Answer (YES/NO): YES